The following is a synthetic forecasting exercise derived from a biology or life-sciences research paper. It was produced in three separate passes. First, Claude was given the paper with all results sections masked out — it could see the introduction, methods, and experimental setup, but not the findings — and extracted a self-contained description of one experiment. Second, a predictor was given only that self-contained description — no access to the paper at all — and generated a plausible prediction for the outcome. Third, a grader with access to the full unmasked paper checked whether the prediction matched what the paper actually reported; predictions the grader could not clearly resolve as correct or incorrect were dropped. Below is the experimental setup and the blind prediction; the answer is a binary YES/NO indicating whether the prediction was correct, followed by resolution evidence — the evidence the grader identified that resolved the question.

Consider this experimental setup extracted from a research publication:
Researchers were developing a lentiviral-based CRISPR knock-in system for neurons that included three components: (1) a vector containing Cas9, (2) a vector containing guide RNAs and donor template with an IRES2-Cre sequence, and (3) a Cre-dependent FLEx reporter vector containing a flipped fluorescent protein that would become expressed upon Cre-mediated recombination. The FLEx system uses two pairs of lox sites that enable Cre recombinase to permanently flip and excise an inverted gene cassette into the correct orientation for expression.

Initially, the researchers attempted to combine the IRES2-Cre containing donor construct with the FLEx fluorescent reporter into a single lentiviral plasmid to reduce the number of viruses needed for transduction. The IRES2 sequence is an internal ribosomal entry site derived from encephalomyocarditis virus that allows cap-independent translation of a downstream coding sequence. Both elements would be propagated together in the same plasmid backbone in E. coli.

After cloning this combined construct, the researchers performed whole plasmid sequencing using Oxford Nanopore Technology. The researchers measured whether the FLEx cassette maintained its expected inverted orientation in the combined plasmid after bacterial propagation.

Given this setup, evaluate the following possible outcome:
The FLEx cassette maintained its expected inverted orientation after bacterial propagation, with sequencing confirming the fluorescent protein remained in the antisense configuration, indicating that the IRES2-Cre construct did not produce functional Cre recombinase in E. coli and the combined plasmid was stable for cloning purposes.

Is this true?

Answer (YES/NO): NO